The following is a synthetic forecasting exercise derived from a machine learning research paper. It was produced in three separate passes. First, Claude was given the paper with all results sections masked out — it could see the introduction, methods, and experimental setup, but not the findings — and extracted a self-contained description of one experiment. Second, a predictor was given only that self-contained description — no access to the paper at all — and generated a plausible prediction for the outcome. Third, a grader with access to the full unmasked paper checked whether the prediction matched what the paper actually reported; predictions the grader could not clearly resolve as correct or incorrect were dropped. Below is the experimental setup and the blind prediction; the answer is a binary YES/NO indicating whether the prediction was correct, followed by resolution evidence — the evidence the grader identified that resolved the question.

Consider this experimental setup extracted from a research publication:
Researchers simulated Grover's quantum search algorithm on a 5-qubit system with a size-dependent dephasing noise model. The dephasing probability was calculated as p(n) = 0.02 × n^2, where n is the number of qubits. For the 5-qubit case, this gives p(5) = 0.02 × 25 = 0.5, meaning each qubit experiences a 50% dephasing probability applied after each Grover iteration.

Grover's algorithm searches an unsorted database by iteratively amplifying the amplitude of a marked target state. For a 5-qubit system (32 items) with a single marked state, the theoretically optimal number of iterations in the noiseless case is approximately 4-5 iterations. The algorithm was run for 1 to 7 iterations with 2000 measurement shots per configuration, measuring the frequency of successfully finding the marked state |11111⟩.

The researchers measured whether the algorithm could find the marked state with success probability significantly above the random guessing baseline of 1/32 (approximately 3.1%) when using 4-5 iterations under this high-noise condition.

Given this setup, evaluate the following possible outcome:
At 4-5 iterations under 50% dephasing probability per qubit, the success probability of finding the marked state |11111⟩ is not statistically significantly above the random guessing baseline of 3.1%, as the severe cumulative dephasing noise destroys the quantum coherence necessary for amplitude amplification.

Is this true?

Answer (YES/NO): YES